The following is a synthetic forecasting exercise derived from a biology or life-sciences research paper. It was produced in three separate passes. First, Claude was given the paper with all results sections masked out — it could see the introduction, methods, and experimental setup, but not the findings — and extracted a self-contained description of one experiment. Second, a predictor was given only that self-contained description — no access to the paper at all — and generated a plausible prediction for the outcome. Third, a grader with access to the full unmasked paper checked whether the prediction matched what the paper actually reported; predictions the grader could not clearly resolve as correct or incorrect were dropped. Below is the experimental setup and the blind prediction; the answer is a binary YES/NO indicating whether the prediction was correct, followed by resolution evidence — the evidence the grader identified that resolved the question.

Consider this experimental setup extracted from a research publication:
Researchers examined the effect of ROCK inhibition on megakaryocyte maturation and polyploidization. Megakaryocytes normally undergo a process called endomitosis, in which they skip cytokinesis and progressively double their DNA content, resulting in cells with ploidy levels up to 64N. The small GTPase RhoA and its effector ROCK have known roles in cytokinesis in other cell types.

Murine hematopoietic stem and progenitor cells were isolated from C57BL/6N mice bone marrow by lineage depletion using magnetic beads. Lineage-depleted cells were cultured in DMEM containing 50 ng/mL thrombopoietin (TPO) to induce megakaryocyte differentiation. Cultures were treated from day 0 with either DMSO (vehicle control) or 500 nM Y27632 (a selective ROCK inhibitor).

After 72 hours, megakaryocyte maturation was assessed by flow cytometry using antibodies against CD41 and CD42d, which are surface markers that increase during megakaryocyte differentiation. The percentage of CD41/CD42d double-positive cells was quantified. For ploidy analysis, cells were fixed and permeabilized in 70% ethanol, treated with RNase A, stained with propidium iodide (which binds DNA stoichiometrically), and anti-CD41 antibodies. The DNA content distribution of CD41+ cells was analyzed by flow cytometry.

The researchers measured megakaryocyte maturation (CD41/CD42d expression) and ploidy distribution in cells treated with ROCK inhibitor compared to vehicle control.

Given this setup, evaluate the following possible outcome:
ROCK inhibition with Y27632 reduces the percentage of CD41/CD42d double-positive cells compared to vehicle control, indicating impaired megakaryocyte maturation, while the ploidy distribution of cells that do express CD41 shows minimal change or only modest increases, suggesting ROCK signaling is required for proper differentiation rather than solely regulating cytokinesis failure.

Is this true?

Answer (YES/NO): NO